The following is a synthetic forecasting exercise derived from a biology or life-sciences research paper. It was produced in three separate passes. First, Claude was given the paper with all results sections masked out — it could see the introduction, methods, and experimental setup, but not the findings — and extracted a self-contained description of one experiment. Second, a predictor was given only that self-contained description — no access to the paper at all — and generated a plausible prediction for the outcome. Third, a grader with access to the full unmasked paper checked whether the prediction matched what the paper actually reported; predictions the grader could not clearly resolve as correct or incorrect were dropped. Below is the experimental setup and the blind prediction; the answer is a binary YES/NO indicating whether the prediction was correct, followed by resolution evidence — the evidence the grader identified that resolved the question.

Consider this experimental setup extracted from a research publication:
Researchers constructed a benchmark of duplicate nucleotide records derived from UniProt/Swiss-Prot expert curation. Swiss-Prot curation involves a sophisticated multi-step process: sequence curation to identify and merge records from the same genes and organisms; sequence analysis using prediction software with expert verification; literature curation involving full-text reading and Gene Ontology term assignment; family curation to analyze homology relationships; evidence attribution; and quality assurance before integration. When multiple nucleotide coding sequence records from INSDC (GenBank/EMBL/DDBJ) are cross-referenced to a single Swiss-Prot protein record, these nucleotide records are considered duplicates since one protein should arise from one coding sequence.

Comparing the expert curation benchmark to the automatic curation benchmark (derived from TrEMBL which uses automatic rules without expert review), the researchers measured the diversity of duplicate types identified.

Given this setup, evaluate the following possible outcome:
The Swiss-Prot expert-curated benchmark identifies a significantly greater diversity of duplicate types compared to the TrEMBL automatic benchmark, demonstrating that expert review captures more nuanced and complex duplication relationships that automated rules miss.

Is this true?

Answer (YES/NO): YES